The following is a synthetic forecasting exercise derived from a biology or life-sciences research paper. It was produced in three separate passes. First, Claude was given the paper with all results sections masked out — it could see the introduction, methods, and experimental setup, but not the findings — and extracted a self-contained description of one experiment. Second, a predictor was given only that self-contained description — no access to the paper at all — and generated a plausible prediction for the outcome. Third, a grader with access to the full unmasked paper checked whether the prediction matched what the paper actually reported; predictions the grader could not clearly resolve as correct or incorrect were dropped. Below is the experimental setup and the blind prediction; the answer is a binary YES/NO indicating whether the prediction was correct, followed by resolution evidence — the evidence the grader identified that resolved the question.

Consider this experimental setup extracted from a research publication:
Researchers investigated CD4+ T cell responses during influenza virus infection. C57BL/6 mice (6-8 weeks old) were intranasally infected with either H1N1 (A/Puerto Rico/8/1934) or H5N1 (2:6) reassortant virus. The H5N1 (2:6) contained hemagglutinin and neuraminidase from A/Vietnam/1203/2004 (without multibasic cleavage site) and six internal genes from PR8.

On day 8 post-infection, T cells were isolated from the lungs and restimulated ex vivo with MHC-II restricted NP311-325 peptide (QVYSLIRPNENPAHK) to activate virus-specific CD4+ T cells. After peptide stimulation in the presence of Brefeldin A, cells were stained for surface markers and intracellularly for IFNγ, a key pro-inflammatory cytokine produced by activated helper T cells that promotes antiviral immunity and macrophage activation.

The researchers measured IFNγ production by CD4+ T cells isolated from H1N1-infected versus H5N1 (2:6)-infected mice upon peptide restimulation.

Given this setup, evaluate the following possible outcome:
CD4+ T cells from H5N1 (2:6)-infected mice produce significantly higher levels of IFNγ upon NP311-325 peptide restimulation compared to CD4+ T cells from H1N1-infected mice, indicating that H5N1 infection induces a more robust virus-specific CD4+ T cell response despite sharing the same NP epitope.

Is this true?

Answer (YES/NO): YES